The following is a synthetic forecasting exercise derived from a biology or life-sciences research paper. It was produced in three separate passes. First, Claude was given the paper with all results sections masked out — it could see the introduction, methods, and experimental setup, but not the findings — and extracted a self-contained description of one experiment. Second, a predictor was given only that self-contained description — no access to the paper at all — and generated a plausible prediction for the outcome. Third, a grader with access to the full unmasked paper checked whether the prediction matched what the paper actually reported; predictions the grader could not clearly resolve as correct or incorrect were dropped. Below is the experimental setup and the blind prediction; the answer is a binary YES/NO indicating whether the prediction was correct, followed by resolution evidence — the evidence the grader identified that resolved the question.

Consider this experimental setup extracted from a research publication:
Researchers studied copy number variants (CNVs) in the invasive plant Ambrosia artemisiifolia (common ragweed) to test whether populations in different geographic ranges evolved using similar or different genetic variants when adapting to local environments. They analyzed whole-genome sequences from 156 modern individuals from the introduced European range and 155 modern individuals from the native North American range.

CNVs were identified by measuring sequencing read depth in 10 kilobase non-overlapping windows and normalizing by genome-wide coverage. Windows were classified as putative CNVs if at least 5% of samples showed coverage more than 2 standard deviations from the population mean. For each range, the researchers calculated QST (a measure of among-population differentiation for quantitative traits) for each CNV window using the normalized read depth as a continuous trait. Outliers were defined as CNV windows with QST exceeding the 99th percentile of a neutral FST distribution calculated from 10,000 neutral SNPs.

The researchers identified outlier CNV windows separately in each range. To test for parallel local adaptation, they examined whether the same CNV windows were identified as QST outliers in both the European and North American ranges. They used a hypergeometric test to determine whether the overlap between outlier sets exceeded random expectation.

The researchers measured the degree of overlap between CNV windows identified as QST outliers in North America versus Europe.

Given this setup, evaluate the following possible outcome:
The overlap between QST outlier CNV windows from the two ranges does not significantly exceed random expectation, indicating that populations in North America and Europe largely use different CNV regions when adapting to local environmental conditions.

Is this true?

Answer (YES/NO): NO